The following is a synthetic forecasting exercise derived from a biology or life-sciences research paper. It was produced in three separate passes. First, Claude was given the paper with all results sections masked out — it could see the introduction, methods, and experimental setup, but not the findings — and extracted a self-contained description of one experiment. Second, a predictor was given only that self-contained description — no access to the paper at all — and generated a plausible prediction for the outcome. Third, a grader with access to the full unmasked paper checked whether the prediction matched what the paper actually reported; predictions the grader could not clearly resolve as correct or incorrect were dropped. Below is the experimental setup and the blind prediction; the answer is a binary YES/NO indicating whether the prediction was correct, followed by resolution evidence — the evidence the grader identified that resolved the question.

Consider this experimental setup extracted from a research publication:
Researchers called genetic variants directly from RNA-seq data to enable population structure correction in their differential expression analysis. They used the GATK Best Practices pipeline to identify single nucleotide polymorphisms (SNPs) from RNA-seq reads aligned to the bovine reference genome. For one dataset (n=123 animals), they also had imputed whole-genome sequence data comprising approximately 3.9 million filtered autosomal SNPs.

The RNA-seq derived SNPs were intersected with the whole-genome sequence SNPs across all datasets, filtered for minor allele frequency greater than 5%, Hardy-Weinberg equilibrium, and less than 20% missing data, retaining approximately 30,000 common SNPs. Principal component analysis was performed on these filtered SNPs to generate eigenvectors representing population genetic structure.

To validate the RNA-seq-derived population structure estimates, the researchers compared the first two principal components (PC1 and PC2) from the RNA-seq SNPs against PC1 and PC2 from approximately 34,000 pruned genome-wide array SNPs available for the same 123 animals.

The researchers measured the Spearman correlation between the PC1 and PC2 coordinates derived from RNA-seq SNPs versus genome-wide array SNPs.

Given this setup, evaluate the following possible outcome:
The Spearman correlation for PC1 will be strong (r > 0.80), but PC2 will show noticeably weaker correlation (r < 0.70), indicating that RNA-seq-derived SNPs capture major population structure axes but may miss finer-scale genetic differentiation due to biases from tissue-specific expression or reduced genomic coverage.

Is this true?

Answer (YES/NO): YES